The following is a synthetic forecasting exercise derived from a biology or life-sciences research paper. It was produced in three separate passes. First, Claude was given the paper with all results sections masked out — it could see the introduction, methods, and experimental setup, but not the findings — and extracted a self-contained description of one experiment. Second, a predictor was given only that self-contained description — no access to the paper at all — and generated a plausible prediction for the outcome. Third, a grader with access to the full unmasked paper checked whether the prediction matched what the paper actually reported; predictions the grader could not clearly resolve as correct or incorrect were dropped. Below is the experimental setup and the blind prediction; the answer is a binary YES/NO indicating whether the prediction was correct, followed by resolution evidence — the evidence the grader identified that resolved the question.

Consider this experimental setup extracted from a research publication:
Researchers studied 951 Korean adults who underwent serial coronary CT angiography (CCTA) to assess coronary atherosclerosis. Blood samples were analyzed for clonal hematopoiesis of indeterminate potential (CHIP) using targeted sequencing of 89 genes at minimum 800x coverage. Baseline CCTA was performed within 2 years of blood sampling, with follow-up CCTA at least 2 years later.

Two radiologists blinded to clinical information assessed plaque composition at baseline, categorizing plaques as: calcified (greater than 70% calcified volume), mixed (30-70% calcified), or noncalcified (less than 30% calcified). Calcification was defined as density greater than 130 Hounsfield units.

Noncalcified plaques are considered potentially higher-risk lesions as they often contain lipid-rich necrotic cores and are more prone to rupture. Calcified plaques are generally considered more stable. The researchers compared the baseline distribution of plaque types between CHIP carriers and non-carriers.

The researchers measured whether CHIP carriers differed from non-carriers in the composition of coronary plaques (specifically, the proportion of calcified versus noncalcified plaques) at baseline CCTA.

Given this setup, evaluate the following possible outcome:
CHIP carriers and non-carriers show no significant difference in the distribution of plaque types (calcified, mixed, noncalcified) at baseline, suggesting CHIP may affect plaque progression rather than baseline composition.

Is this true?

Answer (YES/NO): YES